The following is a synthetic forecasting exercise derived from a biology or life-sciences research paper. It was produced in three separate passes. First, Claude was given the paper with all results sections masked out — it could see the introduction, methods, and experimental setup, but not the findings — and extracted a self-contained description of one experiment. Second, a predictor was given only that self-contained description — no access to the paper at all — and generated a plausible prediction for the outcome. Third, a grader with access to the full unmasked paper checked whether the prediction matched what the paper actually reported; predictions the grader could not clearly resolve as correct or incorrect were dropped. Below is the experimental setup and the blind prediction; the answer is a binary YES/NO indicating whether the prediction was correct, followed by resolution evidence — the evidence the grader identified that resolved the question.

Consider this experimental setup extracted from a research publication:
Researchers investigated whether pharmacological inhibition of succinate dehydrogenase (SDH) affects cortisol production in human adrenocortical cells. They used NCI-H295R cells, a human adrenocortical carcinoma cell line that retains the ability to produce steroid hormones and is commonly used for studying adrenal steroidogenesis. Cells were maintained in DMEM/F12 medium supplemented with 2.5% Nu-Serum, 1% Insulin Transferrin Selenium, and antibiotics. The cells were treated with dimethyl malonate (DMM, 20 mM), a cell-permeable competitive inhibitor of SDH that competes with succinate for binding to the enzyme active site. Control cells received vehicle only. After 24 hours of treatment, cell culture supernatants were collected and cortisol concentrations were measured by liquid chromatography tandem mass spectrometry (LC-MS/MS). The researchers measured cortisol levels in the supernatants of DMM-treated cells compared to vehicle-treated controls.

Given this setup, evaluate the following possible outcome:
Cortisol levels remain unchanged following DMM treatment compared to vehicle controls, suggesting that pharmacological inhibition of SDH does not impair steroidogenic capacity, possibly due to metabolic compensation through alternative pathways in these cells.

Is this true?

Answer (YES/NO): NO